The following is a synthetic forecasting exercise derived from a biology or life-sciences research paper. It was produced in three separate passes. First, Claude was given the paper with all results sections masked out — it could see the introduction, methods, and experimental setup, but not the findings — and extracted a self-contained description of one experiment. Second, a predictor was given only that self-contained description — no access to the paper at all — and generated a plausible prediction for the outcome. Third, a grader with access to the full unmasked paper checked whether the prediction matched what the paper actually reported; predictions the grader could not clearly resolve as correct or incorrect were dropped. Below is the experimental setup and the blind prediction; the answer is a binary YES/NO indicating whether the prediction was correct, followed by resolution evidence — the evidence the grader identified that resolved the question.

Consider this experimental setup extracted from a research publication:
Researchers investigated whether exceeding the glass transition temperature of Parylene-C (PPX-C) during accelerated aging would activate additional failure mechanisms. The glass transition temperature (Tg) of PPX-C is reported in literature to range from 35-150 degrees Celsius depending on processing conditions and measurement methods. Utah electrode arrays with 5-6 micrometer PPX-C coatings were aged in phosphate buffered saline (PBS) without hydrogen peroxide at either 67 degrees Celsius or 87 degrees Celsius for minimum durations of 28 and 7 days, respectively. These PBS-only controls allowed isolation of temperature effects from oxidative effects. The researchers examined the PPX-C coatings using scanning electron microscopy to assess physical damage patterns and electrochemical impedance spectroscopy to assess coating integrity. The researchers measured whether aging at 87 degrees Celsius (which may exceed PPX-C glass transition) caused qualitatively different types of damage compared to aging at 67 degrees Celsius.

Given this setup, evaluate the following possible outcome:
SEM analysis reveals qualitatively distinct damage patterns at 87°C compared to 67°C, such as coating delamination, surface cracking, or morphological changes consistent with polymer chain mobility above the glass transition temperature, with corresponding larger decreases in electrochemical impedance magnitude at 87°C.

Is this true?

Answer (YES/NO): NO